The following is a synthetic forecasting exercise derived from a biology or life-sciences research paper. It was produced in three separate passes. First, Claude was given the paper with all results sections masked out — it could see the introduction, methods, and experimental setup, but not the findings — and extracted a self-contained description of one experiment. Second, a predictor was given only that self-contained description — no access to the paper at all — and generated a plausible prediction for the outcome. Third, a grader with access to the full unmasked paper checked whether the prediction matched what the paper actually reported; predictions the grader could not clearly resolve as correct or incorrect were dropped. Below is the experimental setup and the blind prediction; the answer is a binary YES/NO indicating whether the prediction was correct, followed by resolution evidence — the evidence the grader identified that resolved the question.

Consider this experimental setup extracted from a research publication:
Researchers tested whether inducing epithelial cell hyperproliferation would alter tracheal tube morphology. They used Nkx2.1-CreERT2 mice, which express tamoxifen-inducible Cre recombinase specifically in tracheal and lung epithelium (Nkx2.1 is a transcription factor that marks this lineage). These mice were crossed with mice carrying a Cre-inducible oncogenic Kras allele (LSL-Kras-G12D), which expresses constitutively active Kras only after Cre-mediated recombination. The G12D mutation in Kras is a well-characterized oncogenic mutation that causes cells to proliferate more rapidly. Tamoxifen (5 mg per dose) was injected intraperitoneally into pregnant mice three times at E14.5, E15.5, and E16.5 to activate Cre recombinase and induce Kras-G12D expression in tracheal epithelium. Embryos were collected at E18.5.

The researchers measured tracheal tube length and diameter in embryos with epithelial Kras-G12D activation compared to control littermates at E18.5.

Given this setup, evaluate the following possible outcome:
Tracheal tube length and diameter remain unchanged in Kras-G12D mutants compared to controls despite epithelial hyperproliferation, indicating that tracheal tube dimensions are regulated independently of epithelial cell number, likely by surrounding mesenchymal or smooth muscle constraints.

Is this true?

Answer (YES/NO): YES